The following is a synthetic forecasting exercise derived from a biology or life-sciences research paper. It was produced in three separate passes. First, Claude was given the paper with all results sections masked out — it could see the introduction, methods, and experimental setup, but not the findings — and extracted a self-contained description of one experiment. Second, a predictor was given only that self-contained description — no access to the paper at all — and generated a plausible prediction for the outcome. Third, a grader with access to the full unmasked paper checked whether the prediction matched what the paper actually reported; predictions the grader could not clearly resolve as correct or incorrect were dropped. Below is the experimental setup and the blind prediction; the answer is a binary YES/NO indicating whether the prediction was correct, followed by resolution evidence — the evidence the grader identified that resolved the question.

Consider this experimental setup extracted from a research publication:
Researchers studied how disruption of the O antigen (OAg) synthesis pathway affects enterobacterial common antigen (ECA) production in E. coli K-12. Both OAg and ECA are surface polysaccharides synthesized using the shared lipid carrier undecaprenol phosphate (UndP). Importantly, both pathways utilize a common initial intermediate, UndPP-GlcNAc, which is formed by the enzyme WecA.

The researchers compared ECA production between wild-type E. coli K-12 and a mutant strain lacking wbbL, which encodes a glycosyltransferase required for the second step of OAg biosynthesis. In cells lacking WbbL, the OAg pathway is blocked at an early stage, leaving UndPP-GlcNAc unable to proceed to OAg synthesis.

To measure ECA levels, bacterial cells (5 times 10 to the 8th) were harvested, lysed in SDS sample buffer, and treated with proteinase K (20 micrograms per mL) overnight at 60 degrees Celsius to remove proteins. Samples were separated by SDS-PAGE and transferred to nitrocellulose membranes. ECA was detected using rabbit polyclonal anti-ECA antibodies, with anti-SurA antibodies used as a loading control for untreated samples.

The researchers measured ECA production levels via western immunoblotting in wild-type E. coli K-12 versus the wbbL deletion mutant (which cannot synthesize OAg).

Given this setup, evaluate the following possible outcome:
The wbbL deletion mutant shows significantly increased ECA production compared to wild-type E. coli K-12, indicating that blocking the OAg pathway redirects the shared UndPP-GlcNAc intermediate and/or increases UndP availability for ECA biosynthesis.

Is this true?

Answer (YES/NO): YES